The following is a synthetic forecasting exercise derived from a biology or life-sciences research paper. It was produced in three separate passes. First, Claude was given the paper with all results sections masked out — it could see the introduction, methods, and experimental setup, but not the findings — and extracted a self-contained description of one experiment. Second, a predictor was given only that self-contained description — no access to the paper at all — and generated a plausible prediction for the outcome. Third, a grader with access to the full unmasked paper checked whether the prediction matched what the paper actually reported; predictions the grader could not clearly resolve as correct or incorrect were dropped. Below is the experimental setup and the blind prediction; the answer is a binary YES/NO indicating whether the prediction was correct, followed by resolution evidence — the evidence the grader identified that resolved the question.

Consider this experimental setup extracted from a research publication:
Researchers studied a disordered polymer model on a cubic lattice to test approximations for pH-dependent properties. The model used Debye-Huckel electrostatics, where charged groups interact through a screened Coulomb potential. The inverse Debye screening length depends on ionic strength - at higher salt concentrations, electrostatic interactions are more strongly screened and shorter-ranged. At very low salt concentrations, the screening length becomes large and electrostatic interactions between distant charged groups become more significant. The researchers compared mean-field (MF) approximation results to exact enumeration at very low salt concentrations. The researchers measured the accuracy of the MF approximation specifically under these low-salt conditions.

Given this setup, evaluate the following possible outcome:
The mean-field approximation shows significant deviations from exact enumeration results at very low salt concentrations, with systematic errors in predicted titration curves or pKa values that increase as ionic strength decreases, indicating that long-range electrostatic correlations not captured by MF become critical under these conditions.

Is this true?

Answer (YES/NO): YES